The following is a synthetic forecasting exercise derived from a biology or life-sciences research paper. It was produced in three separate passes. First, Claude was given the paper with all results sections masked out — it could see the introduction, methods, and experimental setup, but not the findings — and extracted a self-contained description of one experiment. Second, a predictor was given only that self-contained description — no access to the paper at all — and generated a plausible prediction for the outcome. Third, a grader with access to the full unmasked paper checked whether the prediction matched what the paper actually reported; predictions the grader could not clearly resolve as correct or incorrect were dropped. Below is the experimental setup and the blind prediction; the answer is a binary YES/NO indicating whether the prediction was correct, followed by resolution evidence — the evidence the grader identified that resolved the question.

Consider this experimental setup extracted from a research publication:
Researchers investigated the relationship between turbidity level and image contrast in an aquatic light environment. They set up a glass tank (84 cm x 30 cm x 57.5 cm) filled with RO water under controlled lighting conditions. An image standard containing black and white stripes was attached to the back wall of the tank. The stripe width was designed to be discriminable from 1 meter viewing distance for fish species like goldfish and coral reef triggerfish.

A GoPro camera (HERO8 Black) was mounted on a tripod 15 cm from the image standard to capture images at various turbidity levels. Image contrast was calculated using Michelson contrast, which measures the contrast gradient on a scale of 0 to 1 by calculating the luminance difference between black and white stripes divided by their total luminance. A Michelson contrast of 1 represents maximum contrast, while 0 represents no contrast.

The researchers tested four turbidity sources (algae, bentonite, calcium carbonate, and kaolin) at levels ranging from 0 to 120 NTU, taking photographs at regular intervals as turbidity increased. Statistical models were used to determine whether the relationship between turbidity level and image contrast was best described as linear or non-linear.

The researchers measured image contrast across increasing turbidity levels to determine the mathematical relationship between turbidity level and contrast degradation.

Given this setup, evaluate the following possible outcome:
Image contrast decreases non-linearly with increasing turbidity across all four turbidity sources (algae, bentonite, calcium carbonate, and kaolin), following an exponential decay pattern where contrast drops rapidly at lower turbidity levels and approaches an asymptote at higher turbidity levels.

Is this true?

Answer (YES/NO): YES